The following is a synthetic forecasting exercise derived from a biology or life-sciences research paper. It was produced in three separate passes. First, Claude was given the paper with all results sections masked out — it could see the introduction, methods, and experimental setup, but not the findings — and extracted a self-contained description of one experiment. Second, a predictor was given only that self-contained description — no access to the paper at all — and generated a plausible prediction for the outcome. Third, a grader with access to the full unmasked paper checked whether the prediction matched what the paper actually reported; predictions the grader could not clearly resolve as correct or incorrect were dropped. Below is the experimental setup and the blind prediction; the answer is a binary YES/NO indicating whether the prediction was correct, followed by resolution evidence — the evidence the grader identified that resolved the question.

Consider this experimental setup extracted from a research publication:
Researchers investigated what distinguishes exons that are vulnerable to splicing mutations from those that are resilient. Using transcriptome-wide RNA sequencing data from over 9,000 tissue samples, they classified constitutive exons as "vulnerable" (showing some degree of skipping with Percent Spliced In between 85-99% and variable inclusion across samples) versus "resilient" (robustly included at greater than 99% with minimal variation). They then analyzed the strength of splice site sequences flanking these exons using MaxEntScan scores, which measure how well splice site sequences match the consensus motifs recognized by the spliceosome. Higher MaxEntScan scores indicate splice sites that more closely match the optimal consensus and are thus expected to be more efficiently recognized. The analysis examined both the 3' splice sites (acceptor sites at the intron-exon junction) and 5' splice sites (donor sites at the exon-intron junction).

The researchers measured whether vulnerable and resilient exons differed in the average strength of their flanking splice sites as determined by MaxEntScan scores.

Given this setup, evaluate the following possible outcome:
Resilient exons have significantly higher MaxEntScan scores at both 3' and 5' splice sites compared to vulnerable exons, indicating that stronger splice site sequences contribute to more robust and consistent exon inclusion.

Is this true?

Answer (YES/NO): YES